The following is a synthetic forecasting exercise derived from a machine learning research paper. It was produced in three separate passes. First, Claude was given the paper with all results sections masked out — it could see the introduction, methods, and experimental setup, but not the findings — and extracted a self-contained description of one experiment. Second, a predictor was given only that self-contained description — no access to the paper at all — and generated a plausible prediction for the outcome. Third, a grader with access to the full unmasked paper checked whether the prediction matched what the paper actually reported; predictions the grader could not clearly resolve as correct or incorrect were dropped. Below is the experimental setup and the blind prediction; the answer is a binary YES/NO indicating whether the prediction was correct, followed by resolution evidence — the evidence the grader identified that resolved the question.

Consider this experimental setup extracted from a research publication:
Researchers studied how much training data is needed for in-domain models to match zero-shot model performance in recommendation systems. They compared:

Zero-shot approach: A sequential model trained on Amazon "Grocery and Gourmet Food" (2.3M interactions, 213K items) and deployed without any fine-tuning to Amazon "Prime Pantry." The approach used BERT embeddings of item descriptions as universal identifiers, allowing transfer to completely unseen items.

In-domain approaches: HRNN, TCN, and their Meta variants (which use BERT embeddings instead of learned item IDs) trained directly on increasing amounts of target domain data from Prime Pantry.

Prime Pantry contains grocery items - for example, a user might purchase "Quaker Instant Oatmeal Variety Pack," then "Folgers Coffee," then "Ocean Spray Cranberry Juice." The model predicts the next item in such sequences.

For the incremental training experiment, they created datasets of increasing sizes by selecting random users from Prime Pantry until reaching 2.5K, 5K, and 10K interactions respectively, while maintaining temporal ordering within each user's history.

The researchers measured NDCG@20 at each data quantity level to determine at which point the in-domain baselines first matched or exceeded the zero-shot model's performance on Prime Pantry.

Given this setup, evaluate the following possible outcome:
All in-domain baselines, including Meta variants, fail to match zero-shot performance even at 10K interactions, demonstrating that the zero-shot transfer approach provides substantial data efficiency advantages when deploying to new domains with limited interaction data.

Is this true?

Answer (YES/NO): NO